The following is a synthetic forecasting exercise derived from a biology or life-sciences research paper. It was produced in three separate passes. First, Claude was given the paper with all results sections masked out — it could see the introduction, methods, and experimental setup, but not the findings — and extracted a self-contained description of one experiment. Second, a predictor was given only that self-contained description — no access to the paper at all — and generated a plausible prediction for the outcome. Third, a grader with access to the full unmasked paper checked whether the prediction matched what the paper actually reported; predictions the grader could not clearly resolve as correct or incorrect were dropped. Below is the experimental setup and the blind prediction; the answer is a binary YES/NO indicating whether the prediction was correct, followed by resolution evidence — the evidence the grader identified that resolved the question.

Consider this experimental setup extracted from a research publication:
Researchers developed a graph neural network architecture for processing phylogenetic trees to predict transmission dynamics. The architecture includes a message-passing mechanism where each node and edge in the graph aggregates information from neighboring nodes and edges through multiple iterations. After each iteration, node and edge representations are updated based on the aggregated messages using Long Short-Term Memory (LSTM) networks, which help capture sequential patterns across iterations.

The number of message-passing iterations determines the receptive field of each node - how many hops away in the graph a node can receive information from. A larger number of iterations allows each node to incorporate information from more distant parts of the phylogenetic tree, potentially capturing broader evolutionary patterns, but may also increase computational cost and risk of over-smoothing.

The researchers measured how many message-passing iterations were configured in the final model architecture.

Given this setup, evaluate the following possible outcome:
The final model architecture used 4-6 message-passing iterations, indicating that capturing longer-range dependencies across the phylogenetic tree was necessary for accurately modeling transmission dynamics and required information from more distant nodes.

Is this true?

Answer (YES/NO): NO